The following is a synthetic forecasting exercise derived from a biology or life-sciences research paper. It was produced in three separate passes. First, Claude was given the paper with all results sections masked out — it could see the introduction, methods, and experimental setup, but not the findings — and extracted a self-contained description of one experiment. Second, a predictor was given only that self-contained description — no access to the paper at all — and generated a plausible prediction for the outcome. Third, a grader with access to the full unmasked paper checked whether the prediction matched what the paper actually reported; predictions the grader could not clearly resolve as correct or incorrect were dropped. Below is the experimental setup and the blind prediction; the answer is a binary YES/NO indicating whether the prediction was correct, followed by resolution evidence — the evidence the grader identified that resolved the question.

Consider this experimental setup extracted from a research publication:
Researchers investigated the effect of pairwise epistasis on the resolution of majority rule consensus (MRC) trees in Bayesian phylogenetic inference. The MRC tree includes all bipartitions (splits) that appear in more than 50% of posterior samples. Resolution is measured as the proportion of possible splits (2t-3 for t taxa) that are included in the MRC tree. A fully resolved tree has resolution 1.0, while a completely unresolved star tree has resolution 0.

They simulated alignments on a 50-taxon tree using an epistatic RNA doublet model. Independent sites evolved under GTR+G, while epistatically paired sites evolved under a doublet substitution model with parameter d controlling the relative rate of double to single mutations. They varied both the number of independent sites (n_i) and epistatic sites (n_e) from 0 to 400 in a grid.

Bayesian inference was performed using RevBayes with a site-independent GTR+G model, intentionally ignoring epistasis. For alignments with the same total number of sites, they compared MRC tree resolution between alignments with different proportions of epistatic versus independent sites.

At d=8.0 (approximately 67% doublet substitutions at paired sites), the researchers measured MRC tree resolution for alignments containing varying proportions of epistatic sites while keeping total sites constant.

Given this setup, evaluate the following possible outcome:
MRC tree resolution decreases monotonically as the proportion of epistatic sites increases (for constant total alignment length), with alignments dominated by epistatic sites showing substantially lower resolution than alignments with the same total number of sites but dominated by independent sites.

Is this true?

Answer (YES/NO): YES